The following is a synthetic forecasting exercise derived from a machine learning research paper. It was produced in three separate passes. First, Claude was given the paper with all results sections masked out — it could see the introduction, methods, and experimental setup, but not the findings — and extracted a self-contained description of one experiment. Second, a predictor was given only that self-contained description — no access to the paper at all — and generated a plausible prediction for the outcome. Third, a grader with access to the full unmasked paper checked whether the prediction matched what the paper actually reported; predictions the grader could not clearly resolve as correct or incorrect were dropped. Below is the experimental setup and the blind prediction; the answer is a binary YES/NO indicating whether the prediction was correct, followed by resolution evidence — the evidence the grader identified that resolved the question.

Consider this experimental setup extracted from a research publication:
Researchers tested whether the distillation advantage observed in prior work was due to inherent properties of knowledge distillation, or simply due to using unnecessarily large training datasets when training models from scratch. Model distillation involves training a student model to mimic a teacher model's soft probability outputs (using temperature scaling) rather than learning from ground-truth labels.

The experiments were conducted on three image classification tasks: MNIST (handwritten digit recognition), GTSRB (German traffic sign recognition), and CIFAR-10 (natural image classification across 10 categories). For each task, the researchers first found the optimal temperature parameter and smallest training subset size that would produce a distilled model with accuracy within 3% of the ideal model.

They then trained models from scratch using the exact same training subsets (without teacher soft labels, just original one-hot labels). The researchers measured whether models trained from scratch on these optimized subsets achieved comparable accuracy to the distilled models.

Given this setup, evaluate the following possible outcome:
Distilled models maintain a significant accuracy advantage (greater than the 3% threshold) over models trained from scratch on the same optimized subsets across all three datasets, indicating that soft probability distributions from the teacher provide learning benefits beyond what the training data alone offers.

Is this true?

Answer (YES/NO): NO